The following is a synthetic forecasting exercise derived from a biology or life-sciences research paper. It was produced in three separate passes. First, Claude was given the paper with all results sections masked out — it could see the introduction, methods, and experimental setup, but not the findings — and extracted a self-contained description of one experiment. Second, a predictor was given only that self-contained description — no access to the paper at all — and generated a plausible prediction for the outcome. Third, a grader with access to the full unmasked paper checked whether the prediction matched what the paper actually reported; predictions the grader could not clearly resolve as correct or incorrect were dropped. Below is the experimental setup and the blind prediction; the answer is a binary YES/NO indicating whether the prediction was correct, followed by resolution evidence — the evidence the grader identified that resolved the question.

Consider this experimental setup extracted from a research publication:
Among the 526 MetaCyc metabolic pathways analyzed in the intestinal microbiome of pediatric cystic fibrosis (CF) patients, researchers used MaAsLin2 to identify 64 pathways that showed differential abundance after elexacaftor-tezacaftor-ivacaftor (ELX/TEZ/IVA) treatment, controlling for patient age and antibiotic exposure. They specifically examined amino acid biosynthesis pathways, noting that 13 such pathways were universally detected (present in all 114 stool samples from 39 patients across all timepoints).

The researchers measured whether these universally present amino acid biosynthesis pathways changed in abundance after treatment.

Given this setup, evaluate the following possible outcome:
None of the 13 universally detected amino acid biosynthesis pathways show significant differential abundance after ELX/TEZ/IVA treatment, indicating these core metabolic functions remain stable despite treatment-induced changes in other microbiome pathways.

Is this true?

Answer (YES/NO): NO